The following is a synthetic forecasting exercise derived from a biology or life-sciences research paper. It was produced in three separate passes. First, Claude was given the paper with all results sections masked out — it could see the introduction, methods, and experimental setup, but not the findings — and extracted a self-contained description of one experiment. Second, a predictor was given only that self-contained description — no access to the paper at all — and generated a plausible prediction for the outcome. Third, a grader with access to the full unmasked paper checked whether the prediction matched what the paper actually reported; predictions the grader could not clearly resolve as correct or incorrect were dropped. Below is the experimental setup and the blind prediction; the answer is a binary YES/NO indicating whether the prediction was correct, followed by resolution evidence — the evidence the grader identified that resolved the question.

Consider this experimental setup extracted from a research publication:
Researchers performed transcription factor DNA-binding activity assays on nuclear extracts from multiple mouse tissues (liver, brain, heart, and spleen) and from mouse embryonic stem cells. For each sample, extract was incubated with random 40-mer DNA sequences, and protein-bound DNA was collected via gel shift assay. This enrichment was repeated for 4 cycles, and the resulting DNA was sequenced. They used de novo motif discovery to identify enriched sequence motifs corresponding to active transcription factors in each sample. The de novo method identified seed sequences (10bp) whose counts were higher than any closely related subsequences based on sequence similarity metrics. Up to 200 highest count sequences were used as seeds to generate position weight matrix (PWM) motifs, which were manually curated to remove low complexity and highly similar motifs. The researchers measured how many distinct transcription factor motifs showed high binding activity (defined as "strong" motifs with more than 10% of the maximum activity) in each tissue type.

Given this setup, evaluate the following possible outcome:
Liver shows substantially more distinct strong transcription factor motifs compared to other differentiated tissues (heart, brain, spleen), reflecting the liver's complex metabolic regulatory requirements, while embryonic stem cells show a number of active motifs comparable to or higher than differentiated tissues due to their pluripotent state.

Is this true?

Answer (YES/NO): NO